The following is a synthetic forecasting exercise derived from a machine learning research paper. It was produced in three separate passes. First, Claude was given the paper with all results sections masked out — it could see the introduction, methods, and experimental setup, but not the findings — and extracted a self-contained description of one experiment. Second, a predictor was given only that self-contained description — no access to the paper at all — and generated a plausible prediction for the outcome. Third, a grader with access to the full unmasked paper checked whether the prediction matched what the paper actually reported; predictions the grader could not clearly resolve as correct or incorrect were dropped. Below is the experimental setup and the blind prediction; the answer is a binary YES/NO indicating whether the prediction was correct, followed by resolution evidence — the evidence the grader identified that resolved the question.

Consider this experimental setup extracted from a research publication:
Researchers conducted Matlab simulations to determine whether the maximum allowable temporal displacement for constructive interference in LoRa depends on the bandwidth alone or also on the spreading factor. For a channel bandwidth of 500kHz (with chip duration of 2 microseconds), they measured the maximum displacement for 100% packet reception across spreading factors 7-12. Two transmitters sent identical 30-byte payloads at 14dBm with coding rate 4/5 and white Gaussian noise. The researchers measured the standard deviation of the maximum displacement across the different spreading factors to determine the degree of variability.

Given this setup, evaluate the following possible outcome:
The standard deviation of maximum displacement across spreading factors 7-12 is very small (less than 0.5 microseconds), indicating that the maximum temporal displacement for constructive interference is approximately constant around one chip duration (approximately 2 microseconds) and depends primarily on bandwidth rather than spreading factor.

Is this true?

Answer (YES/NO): YES